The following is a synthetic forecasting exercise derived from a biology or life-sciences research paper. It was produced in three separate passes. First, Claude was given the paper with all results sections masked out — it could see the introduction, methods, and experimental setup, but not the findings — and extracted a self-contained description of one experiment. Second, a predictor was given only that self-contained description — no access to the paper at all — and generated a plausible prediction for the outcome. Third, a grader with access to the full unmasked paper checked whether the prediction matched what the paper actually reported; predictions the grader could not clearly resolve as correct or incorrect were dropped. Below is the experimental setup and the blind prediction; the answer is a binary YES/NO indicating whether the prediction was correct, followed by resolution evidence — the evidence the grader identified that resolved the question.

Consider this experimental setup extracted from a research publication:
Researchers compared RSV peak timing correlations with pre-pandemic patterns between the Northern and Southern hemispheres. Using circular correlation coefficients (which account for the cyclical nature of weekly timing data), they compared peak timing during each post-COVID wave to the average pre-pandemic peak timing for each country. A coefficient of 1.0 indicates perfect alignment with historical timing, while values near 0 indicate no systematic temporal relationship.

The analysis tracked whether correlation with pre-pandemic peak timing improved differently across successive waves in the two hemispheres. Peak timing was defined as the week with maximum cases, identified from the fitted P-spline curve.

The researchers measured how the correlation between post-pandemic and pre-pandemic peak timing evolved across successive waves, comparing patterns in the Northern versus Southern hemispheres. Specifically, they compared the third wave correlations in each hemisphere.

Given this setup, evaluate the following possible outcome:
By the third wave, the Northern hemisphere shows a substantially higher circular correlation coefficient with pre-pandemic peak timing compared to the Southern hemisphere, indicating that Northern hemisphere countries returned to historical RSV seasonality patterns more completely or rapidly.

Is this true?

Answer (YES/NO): NO